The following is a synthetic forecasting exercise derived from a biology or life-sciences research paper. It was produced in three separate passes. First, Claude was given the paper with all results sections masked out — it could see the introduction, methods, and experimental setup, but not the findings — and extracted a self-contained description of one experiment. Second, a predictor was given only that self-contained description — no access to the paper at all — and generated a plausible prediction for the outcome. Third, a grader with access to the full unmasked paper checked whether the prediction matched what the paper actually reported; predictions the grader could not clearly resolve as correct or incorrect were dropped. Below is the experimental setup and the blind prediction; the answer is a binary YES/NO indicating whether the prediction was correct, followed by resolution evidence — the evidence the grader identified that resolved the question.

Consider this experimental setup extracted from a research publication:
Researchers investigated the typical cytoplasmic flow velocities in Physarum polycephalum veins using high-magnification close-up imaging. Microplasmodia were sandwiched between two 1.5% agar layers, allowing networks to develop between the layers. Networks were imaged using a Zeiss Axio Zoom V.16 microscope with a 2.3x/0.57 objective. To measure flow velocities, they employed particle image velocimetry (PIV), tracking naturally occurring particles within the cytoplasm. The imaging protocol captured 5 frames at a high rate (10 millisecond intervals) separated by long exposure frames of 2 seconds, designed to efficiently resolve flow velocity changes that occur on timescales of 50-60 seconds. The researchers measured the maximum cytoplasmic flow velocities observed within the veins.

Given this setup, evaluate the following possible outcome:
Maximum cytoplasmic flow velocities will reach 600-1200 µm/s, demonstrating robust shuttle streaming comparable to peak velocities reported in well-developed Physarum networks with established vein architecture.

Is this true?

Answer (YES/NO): YES